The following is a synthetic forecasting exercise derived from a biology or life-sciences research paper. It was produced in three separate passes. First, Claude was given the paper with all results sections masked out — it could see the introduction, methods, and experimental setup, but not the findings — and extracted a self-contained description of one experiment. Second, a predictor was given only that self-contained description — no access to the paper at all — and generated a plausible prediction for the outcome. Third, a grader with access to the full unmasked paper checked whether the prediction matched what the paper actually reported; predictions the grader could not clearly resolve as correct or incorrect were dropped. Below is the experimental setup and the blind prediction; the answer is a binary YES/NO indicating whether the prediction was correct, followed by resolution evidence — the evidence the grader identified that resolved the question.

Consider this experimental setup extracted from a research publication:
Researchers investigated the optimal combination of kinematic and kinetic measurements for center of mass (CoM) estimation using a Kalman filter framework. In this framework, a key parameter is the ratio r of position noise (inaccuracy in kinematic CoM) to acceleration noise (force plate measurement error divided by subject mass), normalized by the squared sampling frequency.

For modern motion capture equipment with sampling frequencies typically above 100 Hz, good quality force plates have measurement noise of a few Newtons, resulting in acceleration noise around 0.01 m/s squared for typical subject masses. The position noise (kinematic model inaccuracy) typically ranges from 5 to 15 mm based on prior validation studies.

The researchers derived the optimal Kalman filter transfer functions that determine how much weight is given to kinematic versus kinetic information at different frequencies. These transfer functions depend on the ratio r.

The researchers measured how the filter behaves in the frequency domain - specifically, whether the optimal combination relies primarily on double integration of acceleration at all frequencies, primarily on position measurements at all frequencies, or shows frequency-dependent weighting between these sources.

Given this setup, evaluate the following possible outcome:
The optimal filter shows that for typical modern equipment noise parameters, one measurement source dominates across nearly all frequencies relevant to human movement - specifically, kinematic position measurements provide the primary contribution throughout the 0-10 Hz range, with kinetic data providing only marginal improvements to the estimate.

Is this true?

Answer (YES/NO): NO